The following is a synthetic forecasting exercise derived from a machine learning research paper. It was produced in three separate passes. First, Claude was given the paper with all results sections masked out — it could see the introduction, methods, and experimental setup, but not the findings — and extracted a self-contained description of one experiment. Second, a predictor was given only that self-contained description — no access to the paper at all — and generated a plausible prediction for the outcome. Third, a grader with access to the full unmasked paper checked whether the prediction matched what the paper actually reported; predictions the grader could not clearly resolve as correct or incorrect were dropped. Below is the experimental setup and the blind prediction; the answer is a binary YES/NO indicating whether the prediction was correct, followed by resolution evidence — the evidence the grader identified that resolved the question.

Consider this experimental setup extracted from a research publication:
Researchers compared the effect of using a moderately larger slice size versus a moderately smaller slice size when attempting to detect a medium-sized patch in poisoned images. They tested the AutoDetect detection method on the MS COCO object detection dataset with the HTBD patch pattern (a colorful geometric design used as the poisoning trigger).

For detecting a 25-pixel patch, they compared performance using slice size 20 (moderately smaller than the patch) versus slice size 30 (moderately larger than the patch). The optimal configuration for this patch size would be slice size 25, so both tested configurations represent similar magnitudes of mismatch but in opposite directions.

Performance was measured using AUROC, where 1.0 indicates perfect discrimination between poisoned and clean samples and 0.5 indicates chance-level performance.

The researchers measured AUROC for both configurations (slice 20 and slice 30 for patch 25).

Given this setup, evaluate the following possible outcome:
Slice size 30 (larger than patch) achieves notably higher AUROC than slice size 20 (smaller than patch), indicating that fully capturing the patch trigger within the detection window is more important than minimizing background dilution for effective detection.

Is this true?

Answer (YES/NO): YES